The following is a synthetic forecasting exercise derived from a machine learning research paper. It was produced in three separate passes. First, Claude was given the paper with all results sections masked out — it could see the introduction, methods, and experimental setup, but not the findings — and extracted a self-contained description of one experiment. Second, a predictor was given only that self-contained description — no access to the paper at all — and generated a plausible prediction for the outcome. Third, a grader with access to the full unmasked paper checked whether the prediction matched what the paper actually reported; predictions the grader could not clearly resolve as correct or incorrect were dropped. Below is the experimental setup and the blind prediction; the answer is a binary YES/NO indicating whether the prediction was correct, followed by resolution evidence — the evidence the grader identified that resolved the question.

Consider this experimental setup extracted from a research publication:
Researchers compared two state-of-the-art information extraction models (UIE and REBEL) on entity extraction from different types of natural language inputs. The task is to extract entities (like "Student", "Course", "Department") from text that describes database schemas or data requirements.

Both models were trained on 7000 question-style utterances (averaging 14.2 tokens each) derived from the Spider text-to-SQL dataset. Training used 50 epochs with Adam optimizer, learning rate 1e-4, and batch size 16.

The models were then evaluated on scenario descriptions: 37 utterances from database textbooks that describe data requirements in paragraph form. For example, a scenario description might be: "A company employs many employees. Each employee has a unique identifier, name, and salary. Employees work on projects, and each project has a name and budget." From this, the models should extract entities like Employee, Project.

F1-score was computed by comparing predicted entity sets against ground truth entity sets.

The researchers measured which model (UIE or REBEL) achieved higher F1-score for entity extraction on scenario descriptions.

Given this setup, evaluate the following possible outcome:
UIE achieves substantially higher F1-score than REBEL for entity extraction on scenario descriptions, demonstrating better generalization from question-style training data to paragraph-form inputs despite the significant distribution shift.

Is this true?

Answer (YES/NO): NO